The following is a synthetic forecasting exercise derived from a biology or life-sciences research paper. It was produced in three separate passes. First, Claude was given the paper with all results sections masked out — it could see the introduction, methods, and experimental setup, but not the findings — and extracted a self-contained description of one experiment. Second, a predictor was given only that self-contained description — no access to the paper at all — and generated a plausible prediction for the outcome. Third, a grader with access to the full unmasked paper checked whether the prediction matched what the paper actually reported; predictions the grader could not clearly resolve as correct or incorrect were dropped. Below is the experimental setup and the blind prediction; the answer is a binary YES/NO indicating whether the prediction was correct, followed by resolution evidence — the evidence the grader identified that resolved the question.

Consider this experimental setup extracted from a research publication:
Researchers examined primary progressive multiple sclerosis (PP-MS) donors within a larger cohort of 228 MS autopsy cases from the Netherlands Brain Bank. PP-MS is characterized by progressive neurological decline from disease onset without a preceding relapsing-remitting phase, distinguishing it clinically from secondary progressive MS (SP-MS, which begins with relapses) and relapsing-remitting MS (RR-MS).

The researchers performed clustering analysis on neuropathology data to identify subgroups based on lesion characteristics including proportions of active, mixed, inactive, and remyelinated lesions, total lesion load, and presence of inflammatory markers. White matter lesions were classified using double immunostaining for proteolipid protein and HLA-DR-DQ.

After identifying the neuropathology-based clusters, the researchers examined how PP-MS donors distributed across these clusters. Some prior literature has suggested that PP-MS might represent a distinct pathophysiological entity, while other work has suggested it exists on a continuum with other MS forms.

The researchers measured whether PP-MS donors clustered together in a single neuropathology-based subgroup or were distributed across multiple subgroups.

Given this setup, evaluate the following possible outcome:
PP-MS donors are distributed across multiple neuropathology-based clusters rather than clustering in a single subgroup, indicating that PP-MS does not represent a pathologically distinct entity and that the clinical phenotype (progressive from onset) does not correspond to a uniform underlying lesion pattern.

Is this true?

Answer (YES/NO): YES